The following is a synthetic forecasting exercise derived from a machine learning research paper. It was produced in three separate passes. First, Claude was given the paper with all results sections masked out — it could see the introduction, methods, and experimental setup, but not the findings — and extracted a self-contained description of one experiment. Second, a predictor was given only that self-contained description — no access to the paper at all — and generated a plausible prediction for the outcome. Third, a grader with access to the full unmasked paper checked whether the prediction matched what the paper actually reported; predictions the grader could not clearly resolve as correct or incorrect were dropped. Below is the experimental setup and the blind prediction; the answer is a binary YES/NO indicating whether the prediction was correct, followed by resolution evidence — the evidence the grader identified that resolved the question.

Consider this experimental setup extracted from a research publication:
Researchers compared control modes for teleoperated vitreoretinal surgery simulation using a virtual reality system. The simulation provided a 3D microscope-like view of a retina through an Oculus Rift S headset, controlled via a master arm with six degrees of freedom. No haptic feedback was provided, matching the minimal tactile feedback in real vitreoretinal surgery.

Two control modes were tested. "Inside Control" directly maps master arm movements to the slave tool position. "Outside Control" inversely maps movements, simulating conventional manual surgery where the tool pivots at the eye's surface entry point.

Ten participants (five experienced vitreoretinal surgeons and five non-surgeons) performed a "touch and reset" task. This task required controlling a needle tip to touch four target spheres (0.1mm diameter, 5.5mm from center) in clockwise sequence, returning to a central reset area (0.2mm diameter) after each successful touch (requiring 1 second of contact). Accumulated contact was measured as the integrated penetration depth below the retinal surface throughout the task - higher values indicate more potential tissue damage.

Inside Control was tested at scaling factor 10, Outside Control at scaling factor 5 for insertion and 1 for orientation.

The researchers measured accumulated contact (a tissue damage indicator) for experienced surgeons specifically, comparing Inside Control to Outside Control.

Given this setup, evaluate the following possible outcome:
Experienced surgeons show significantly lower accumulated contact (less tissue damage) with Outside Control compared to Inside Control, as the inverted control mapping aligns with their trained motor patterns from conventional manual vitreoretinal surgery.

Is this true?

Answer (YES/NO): NO